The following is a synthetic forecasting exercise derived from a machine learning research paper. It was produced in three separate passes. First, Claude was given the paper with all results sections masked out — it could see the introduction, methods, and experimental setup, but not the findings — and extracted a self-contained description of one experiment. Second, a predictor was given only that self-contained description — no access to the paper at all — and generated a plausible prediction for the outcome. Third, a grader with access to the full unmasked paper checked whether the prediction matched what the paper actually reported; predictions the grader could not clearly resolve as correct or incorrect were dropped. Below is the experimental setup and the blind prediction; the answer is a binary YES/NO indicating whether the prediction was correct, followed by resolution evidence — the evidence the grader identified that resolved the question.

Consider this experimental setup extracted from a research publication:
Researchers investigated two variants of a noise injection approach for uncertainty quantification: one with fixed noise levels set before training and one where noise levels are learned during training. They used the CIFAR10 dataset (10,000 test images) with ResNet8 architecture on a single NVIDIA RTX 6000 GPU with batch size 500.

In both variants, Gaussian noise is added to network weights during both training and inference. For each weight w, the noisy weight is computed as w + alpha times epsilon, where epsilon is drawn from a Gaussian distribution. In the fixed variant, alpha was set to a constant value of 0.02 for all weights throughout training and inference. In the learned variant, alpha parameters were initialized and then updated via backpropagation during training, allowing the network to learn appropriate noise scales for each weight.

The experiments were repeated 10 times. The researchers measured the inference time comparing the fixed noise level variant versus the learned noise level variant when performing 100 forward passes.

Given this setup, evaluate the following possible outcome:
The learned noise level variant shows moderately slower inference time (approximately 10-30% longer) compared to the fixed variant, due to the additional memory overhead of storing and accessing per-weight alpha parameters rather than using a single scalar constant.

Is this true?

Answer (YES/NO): NO